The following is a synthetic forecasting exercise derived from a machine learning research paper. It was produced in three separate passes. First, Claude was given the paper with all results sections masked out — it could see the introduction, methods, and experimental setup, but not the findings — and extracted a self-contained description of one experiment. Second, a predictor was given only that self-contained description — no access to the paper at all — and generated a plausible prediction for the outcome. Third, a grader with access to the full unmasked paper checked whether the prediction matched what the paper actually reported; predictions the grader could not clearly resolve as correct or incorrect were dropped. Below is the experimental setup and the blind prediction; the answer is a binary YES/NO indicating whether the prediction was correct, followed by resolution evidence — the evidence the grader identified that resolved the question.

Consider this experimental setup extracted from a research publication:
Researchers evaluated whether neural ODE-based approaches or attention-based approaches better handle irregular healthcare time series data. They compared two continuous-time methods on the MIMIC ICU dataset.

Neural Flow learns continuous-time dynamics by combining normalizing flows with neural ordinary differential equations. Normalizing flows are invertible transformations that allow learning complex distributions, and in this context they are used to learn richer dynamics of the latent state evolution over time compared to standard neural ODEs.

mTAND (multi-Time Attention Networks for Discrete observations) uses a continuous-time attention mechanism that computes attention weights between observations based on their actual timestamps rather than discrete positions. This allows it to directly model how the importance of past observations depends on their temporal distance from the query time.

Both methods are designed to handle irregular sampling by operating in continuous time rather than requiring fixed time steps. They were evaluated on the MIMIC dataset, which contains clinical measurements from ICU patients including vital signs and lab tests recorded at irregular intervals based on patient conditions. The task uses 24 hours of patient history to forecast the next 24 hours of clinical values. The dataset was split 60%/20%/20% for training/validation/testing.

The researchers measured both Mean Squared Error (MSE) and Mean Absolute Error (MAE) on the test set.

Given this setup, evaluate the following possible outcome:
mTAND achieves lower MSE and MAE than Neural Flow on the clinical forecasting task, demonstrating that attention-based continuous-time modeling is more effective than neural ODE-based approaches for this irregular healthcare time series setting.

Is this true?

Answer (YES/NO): YES